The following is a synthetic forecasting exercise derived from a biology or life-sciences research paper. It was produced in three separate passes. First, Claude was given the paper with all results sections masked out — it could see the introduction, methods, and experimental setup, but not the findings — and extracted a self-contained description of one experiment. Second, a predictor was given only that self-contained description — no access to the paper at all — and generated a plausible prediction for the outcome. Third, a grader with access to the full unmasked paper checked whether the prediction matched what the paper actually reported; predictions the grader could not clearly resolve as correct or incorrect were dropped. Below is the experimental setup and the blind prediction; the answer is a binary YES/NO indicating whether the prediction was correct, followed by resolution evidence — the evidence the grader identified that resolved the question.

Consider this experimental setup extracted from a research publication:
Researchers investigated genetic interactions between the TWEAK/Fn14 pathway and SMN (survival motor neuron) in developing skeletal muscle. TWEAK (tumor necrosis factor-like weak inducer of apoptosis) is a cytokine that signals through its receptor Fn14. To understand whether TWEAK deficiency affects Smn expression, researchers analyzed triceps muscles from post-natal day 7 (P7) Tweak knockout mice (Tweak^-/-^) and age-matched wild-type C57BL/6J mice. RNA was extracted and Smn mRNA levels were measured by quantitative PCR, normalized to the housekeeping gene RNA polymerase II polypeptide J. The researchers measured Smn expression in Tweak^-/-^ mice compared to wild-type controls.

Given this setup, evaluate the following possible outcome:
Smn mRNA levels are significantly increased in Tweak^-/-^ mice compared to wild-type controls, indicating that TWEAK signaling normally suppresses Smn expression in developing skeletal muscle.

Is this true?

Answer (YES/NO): NO